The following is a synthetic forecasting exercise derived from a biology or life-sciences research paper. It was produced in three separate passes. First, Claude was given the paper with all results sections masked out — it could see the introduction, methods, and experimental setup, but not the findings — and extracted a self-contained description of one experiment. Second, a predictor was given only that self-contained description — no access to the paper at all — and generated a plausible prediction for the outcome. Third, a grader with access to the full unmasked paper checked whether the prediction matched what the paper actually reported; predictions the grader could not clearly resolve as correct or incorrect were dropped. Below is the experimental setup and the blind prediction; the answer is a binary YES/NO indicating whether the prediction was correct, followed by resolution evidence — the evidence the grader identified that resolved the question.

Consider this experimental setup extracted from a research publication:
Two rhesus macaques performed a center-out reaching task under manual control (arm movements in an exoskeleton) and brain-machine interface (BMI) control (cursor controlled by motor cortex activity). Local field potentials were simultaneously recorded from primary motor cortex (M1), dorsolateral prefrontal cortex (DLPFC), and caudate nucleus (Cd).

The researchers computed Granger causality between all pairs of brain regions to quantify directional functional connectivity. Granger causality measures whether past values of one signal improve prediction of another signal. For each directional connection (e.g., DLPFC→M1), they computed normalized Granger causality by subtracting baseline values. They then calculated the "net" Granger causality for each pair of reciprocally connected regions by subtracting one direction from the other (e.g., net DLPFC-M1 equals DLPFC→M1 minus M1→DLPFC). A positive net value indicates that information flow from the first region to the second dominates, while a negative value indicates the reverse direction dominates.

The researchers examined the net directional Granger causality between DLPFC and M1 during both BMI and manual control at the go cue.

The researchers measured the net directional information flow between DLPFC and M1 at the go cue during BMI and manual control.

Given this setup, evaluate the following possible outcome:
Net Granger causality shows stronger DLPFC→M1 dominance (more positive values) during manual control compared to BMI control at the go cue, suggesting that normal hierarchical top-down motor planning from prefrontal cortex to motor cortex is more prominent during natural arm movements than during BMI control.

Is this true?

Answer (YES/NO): NO